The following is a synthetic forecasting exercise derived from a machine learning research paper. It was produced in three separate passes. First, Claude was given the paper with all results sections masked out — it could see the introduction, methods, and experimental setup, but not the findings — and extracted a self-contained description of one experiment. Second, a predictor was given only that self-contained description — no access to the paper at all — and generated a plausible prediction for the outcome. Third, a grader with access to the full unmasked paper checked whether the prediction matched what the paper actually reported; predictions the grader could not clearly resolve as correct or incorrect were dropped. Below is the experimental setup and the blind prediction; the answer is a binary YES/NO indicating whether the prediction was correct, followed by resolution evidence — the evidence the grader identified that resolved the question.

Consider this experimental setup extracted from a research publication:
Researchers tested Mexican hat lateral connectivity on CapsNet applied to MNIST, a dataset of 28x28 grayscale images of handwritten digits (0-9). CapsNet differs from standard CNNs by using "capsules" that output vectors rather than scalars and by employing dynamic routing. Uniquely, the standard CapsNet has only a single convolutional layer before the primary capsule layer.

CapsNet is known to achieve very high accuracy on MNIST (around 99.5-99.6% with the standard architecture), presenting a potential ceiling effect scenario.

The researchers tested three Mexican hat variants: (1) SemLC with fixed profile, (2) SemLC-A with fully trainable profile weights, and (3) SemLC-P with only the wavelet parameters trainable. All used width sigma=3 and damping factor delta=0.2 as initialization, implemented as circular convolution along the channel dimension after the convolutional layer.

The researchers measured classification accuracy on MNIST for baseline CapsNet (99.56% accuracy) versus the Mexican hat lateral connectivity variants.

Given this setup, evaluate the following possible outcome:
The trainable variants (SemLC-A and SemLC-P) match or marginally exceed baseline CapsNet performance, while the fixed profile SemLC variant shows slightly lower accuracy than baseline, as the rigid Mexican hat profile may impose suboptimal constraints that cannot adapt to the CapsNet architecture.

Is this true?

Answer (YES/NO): NO